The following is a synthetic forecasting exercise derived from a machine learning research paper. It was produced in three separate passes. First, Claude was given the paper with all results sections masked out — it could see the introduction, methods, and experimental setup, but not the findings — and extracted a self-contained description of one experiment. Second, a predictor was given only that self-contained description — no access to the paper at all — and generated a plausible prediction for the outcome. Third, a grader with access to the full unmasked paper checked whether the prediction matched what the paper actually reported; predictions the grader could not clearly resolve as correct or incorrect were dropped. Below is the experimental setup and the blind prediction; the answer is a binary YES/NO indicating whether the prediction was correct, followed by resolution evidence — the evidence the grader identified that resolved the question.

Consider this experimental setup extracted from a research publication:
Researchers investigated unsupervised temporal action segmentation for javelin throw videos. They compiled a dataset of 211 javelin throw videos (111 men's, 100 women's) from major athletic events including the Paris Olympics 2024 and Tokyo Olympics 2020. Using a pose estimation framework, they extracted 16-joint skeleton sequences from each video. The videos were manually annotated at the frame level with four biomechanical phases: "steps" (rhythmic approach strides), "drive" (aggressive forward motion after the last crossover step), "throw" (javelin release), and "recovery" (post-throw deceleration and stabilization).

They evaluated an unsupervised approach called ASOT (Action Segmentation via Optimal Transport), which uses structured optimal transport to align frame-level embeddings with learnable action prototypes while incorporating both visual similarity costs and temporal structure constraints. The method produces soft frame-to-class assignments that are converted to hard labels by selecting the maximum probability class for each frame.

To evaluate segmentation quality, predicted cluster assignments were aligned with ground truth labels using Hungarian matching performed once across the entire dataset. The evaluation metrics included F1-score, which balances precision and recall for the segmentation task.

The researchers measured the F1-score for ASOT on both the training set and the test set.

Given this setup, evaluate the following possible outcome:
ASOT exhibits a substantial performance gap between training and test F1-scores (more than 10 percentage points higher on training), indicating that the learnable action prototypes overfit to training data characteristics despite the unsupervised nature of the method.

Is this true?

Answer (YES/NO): YES